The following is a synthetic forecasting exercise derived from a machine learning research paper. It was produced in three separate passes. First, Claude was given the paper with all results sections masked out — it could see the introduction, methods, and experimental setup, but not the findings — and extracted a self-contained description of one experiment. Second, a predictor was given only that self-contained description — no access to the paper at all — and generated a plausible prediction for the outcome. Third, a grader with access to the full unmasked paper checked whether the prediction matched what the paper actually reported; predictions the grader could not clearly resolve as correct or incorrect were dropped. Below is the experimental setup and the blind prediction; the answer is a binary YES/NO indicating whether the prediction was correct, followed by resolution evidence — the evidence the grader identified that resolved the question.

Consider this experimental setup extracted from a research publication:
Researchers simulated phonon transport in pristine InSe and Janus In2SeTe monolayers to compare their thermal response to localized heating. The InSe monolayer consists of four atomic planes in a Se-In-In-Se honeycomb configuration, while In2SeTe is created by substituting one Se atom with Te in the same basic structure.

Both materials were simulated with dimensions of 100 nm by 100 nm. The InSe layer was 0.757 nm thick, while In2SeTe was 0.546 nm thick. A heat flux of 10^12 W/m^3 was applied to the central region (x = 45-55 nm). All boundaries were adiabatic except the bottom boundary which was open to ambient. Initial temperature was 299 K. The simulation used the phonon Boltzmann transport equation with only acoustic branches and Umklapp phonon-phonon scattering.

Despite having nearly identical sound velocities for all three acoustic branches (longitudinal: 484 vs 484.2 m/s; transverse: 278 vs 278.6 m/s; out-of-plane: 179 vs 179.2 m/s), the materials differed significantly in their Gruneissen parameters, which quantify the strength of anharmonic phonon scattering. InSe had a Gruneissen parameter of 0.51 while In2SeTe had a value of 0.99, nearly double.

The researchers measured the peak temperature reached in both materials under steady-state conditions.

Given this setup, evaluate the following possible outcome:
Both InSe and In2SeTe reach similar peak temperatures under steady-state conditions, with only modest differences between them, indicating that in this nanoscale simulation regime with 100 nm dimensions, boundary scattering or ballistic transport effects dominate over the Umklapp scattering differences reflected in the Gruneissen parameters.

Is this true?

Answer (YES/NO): NO